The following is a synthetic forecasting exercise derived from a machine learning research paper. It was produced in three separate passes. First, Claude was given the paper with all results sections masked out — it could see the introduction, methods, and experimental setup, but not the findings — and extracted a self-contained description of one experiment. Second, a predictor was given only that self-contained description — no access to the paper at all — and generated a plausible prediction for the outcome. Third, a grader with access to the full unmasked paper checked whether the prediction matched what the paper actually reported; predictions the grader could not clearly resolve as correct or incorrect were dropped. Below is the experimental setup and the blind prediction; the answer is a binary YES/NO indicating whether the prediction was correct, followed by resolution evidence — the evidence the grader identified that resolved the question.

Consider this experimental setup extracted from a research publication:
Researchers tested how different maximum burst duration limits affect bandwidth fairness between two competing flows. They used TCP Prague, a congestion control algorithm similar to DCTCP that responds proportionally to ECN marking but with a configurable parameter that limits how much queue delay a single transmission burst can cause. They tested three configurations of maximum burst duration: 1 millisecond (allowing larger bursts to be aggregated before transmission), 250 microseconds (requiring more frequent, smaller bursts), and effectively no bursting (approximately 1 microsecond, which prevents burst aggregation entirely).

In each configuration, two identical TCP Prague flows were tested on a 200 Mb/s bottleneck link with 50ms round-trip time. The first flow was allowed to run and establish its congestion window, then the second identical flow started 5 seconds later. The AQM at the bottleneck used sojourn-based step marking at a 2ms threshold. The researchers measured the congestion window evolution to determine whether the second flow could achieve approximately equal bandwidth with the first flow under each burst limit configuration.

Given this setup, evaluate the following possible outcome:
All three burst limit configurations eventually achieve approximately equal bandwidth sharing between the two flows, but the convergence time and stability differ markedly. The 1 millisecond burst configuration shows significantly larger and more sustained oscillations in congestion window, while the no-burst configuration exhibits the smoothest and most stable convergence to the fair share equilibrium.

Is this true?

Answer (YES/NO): NO